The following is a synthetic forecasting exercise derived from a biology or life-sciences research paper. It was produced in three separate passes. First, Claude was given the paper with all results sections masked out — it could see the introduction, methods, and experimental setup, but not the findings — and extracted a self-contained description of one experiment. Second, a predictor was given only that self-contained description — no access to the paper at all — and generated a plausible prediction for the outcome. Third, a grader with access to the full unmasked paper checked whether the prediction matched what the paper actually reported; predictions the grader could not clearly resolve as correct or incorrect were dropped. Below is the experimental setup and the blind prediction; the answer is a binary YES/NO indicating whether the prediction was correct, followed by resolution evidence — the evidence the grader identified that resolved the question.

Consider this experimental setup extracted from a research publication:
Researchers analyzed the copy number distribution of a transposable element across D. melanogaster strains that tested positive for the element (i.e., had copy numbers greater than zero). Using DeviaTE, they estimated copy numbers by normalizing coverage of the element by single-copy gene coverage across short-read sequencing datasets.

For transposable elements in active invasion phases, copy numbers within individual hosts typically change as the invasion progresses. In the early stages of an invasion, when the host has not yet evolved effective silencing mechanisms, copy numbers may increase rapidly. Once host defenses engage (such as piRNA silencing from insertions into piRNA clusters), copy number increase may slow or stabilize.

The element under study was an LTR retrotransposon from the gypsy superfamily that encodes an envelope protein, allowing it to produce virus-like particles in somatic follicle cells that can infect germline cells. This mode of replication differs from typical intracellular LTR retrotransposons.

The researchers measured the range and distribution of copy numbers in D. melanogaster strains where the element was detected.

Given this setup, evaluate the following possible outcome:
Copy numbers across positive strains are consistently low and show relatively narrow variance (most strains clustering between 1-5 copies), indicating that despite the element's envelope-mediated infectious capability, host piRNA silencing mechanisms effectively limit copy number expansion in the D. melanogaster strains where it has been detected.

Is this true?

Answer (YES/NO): NO